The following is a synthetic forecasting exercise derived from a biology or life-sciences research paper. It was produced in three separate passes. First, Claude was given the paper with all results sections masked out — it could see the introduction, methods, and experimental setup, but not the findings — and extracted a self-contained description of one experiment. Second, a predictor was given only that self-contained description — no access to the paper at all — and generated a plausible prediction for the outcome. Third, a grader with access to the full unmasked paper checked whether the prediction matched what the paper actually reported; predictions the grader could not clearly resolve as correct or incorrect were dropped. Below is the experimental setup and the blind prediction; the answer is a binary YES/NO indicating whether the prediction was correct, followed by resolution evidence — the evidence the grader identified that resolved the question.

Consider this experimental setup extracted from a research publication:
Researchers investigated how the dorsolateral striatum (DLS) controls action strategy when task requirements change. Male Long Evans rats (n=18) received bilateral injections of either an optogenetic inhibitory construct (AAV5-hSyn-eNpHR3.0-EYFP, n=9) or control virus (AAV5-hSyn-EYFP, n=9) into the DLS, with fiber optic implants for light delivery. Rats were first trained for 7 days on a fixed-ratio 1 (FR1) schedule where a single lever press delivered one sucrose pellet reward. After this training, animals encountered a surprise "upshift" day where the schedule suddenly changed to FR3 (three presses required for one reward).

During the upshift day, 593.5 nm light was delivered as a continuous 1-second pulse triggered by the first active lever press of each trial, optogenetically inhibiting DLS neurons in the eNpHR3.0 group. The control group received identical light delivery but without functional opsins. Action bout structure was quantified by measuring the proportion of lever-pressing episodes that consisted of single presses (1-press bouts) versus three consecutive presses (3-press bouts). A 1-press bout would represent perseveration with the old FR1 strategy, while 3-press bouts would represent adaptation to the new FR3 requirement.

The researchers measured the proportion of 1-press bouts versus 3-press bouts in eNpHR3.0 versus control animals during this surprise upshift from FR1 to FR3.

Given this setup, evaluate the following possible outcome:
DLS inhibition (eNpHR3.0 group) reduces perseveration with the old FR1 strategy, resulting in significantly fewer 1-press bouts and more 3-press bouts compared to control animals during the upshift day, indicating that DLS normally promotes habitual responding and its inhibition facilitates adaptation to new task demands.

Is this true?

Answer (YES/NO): NO